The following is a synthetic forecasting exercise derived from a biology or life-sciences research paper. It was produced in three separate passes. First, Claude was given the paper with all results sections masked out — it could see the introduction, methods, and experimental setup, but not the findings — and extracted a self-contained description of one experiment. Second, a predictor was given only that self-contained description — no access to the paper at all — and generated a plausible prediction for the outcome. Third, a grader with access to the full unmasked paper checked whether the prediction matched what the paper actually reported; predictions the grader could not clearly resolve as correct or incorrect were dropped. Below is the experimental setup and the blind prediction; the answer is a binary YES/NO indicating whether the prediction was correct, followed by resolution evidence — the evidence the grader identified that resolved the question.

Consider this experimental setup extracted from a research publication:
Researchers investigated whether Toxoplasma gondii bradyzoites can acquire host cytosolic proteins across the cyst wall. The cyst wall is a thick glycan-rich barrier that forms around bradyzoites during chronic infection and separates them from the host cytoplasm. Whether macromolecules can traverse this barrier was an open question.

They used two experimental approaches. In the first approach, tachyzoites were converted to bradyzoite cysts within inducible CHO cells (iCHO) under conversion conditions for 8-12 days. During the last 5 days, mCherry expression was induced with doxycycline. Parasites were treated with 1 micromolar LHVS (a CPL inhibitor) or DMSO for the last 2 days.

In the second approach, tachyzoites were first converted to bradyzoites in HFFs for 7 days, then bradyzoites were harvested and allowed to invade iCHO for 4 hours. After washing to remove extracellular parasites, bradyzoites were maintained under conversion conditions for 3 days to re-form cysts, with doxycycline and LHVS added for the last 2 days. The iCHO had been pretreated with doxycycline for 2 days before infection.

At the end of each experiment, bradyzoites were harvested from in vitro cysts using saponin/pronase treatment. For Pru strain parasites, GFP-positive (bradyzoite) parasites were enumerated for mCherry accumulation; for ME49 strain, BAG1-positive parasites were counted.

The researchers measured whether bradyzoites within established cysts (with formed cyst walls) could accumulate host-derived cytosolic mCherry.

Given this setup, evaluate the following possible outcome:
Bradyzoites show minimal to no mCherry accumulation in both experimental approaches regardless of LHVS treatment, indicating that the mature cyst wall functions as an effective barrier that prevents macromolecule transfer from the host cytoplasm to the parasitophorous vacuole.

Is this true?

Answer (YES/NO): NO